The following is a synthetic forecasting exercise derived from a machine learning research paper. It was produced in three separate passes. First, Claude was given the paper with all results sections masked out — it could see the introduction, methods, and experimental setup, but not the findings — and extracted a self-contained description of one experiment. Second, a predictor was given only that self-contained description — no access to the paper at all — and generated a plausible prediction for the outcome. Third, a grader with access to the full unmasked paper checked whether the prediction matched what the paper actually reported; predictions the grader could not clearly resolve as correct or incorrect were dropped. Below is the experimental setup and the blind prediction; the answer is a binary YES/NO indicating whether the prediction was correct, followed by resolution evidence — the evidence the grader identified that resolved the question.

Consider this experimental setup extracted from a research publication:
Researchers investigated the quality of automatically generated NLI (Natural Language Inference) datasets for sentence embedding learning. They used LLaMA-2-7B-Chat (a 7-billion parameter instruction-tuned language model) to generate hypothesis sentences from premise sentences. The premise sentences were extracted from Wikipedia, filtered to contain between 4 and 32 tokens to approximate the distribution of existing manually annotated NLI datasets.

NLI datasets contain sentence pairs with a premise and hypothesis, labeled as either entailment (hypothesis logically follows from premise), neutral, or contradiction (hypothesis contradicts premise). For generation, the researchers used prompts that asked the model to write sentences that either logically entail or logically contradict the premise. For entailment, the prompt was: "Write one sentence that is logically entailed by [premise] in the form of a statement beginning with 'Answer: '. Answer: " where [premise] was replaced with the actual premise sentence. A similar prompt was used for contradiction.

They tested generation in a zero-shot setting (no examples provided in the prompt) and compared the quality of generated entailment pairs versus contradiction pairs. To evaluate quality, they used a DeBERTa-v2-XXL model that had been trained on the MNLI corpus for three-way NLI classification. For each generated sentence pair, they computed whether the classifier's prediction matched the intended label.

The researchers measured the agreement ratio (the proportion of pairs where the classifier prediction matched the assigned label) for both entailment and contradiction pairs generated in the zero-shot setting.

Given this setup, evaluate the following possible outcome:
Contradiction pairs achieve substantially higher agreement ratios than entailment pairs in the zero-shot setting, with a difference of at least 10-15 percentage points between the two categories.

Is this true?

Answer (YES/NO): YES